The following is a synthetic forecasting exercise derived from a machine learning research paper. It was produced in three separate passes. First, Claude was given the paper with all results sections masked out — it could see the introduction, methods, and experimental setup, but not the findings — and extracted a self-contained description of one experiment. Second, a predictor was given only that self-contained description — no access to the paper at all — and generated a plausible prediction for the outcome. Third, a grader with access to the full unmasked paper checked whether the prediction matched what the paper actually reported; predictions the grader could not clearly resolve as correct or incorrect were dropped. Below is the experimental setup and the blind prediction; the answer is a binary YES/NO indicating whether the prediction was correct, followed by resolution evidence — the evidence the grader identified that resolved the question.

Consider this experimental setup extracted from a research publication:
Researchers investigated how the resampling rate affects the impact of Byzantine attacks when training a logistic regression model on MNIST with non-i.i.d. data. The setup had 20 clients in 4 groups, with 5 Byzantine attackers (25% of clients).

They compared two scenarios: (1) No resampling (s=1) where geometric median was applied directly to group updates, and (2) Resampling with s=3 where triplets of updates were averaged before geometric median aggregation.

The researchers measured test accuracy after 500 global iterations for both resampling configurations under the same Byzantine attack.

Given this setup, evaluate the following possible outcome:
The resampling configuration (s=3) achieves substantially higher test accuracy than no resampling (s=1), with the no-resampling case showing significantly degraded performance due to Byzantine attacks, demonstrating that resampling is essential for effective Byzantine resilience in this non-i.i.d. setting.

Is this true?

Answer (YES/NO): NO